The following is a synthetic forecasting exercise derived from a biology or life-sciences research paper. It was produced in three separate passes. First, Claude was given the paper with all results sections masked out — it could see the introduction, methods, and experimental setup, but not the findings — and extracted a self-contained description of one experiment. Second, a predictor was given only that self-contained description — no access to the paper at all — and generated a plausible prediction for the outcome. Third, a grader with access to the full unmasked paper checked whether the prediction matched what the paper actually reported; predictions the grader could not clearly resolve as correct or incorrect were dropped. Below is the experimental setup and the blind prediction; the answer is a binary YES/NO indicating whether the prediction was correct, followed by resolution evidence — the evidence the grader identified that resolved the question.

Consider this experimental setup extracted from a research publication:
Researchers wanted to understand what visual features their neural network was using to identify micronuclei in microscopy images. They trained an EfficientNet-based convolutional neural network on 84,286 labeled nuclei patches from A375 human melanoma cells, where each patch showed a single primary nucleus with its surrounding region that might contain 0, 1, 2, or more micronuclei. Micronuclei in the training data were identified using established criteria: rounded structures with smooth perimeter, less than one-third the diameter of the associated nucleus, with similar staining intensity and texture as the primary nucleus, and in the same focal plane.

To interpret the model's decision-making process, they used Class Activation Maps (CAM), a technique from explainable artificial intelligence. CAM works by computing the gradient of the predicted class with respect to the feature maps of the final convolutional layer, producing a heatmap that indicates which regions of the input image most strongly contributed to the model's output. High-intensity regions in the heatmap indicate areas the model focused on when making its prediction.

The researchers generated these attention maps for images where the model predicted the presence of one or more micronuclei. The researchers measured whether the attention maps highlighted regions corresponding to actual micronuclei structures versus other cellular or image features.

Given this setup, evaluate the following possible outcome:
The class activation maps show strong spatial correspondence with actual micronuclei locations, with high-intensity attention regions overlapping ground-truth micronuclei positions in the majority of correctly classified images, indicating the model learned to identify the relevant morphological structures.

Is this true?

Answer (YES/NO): YES